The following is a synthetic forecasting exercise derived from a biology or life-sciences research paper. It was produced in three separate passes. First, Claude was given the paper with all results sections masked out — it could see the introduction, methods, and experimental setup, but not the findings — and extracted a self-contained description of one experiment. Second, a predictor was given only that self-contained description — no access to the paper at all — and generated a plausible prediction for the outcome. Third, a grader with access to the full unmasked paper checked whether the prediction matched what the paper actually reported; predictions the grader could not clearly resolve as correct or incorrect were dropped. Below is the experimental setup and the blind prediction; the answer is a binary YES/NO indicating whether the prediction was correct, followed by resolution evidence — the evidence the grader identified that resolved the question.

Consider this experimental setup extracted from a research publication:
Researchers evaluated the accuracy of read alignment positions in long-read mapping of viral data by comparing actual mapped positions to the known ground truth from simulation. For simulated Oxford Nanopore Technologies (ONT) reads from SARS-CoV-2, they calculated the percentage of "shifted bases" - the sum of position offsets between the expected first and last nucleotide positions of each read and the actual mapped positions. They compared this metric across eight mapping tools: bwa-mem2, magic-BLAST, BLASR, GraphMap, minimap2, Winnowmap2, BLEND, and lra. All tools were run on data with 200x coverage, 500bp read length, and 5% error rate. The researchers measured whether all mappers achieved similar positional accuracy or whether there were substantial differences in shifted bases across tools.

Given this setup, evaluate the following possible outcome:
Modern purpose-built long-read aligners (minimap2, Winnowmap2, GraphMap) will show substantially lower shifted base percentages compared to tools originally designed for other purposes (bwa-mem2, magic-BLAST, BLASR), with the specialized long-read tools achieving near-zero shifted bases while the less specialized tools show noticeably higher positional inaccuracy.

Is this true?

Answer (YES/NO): NO